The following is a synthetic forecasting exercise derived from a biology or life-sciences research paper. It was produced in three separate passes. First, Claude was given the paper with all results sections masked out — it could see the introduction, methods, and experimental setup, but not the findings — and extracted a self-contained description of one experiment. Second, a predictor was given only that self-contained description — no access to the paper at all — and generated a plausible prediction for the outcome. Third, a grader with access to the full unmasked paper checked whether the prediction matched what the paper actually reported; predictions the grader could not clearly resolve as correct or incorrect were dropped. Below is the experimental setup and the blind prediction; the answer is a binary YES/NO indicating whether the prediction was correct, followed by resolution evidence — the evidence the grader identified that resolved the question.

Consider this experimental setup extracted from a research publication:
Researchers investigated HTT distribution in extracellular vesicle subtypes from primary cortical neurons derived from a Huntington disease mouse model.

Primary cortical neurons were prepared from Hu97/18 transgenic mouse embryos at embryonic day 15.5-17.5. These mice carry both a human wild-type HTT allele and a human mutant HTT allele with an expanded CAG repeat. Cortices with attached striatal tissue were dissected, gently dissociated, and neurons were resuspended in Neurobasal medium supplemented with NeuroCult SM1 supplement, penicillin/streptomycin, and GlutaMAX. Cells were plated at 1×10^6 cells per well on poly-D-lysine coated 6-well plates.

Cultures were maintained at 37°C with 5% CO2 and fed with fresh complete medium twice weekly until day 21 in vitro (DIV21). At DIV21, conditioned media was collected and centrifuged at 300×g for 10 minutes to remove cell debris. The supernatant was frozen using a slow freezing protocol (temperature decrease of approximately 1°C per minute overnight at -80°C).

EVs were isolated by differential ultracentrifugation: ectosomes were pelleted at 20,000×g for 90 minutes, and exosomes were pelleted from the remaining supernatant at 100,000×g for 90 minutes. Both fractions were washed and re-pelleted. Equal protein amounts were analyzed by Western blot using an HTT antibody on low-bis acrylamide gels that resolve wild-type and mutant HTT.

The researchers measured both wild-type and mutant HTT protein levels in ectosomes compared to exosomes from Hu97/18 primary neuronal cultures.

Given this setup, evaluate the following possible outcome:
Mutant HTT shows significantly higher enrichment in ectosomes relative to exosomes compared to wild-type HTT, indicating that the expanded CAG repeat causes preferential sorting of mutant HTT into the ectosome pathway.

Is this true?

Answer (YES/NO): NO